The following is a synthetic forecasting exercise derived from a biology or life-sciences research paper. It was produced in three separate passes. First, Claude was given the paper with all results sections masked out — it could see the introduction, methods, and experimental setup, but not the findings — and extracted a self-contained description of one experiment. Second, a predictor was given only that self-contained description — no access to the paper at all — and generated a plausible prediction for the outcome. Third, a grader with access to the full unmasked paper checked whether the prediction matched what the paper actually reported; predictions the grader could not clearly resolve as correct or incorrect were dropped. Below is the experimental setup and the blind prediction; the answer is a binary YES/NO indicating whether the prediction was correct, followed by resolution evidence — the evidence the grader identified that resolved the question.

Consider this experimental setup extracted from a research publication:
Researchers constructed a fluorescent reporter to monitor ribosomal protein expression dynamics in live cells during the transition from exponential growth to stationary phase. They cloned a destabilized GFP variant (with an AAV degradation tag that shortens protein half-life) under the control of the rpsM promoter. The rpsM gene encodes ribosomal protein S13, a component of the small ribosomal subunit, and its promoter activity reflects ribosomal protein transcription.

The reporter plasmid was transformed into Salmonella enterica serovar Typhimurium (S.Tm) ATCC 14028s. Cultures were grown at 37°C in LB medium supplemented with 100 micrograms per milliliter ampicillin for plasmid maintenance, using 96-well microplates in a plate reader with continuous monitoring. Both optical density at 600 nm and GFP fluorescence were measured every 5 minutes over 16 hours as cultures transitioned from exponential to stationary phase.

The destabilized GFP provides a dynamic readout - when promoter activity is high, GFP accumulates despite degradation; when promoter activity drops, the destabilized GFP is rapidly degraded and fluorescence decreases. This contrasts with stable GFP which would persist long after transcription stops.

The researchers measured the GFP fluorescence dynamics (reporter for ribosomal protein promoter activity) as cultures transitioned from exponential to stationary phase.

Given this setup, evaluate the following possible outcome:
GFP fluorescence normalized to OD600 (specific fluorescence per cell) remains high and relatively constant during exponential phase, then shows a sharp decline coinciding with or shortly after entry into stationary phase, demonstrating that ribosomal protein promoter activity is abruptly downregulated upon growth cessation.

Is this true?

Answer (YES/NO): NO